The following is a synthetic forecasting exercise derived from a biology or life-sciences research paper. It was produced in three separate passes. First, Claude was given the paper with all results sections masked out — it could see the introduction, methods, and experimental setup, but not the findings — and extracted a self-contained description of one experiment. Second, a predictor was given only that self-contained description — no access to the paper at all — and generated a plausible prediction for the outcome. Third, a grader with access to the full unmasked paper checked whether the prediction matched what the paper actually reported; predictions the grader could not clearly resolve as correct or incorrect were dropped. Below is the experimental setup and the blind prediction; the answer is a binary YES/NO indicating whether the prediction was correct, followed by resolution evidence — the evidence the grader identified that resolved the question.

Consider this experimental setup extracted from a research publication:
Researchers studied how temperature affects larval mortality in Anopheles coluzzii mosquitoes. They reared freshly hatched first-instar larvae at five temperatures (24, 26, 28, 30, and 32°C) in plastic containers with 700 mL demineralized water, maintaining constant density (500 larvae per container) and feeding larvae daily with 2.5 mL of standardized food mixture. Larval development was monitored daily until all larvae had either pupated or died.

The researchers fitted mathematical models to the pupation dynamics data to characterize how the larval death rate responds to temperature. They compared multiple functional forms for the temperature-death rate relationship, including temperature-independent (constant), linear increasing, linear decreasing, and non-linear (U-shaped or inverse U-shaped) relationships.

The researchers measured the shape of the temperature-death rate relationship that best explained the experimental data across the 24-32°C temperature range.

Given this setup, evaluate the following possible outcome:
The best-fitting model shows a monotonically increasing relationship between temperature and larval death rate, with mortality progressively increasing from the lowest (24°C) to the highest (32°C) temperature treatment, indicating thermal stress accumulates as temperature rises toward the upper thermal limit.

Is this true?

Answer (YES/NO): NO